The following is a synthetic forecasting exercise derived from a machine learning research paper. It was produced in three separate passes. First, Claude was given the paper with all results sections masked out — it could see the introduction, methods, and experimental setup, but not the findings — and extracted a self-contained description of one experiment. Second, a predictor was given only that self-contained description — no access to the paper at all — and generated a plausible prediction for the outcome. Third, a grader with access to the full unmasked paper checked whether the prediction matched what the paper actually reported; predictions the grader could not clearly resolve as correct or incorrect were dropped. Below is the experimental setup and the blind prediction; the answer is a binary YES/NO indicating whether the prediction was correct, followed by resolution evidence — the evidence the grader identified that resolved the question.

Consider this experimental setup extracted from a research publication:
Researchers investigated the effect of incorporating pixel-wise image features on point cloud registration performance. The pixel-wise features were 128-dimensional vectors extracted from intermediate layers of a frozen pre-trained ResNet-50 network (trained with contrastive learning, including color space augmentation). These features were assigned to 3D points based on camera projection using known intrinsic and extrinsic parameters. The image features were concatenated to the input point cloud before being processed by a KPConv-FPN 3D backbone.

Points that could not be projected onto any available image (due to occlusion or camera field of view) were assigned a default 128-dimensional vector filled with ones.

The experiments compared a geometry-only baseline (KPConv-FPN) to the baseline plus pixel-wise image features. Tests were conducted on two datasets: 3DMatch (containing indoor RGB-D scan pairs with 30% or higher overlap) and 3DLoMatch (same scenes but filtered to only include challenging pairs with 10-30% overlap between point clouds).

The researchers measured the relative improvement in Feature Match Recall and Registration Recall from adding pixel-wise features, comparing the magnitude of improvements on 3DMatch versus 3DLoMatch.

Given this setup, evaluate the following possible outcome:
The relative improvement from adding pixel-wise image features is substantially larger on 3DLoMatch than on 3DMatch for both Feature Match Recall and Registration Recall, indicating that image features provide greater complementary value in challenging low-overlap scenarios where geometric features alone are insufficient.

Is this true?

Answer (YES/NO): YES